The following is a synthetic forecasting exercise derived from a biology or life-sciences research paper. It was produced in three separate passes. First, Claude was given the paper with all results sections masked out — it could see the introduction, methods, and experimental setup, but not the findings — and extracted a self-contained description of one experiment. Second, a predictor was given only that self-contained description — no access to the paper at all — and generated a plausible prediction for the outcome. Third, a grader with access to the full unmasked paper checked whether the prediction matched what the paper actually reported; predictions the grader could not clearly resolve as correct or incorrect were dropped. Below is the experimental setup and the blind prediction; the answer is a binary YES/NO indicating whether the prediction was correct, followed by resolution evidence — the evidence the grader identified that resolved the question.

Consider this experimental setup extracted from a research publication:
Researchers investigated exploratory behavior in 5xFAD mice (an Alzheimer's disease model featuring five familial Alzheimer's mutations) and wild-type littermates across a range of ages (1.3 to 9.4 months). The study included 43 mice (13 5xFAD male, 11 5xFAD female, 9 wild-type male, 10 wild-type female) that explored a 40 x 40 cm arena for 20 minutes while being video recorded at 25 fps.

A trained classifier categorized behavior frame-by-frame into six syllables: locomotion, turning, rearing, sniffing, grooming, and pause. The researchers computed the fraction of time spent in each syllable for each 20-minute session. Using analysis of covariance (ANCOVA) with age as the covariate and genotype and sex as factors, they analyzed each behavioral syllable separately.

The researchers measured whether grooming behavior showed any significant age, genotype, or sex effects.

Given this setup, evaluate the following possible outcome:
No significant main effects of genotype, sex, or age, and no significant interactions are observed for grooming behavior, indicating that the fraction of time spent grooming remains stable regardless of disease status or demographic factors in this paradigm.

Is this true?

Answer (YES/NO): YES